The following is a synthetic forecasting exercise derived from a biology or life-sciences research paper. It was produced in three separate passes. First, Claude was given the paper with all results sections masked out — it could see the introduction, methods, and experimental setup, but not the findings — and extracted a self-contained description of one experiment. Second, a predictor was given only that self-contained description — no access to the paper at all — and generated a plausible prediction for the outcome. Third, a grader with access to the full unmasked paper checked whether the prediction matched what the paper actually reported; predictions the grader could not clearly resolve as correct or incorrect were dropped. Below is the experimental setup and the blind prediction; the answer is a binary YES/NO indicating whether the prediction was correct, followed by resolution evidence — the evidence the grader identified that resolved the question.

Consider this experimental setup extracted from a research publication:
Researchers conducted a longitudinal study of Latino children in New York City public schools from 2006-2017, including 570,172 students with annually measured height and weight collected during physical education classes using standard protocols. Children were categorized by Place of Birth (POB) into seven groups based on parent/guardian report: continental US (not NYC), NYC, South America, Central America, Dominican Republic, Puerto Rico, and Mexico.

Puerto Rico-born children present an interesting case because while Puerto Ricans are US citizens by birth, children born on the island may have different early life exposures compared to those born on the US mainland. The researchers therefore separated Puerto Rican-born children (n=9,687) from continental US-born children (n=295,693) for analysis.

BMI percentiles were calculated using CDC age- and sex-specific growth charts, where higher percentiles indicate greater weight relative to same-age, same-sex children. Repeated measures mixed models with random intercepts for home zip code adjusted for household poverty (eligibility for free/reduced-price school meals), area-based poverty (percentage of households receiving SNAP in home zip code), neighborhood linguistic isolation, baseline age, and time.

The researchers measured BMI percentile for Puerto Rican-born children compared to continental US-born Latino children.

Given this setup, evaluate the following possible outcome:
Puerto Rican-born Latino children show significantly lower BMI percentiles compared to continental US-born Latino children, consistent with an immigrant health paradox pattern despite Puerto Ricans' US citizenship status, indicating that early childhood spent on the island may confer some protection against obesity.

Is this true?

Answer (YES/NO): YES